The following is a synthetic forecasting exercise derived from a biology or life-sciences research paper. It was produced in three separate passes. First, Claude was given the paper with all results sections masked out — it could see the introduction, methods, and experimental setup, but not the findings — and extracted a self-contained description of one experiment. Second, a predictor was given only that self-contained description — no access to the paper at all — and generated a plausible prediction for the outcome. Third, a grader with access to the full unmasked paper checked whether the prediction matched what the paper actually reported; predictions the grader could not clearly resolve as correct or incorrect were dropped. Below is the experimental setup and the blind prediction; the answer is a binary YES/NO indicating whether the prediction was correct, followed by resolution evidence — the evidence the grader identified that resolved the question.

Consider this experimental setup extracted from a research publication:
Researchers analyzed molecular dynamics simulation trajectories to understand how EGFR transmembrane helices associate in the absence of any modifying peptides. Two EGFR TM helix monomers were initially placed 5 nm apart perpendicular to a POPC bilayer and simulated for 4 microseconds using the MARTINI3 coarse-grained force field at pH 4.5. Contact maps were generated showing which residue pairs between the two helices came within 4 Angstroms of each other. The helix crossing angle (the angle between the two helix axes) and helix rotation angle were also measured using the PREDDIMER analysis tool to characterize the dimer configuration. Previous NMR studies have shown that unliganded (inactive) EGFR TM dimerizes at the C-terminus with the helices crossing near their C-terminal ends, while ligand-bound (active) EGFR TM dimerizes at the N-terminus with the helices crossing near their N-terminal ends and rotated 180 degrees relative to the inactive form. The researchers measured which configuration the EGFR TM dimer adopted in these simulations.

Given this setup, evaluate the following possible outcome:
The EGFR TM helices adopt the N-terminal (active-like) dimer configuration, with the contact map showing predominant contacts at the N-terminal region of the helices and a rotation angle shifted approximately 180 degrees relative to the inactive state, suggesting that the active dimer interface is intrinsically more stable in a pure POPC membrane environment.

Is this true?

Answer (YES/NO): YES